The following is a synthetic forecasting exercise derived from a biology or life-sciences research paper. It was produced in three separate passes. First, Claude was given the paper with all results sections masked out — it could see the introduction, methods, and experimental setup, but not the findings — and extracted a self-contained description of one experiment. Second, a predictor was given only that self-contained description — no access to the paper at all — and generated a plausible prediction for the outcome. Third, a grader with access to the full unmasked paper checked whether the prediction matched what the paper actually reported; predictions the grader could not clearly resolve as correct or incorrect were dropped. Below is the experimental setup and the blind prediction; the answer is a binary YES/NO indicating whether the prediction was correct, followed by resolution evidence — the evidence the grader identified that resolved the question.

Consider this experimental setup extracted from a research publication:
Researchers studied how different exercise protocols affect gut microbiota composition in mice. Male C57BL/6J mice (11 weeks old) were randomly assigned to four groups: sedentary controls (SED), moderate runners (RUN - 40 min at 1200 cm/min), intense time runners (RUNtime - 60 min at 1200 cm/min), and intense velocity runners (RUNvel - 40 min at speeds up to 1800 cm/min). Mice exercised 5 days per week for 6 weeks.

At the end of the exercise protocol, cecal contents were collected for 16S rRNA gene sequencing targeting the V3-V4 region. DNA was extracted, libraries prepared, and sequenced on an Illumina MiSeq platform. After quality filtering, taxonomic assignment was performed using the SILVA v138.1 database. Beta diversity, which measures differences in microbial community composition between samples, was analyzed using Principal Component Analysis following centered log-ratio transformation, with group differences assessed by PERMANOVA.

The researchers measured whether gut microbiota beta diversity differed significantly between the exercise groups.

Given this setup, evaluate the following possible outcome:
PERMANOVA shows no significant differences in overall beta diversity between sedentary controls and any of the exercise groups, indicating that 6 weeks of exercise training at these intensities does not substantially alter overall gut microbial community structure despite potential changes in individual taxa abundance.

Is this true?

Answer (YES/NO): NO